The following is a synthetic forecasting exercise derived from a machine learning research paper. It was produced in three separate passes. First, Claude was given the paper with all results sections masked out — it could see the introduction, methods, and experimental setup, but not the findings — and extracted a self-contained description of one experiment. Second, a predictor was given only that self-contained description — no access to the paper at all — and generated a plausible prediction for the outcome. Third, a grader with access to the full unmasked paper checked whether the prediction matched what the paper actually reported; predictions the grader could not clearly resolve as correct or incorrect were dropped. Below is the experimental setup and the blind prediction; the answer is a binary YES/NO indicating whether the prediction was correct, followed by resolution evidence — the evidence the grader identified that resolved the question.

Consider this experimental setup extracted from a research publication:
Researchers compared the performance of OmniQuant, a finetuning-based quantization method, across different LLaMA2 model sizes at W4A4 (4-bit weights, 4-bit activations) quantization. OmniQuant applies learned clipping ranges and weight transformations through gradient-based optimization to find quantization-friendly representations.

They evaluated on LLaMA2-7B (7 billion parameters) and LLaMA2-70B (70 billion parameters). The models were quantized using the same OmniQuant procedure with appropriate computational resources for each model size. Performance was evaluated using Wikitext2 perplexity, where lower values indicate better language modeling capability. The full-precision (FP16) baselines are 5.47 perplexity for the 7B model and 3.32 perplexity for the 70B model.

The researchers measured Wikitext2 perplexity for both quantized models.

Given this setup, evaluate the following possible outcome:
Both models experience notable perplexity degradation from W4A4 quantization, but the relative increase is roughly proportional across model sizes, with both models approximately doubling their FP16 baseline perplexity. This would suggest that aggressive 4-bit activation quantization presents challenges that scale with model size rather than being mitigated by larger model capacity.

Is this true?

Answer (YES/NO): NO